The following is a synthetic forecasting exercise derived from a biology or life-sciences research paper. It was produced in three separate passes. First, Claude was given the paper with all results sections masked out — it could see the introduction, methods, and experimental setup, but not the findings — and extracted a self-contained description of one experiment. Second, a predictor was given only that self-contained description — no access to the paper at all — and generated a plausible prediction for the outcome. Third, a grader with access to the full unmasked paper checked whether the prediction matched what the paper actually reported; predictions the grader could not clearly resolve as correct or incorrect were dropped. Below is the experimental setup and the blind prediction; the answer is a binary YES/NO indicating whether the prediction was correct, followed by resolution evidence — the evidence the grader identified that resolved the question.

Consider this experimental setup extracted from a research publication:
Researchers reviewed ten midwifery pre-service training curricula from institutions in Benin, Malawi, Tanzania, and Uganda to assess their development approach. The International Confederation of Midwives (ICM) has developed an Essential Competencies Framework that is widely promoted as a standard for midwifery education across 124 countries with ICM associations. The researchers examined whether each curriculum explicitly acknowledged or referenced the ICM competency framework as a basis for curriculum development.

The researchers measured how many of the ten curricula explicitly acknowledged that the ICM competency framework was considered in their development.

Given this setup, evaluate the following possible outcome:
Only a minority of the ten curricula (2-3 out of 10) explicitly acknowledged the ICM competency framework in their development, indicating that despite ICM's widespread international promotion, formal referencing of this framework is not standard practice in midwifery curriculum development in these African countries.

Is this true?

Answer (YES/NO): YES